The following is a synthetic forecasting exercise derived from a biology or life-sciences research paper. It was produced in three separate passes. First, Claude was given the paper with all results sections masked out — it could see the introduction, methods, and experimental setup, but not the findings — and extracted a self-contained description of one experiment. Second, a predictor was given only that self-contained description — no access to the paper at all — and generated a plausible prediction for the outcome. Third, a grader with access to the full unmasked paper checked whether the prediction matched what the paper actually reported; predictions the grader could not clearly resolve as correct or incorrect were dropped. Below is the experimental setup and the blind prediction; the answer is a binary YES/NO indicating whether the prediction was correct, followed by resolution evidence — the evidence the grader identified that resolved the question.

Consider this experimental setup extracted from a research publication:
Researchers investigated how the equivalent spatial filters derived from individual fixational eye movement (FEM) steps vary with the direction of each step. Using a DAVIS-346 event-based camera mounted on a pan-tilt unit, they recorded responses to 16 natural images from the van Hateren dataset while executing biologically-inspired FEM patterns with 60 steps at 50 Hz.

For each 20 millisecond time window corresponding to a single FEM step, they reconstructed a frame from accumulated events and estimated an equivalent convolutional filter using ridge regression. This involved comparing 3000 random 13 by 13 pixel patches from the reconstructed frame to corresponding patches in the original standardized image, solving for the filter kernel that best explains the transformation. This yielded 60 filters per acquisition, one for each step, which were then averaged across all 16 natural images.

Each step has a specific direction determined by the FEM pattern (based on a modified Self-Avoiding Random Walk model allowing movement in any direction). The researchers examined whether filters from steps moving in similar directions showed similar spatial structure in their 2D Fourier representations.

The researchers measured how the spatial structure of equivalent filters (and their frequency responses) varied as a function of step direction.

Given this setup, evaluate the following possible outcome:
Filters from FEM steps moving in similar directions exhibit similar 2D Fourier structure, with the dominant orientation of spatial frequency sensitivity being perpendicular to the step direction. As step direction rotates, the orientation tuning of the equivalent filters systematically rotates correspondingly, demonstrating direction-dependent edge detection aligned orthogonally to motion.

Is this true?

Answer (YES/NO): YES